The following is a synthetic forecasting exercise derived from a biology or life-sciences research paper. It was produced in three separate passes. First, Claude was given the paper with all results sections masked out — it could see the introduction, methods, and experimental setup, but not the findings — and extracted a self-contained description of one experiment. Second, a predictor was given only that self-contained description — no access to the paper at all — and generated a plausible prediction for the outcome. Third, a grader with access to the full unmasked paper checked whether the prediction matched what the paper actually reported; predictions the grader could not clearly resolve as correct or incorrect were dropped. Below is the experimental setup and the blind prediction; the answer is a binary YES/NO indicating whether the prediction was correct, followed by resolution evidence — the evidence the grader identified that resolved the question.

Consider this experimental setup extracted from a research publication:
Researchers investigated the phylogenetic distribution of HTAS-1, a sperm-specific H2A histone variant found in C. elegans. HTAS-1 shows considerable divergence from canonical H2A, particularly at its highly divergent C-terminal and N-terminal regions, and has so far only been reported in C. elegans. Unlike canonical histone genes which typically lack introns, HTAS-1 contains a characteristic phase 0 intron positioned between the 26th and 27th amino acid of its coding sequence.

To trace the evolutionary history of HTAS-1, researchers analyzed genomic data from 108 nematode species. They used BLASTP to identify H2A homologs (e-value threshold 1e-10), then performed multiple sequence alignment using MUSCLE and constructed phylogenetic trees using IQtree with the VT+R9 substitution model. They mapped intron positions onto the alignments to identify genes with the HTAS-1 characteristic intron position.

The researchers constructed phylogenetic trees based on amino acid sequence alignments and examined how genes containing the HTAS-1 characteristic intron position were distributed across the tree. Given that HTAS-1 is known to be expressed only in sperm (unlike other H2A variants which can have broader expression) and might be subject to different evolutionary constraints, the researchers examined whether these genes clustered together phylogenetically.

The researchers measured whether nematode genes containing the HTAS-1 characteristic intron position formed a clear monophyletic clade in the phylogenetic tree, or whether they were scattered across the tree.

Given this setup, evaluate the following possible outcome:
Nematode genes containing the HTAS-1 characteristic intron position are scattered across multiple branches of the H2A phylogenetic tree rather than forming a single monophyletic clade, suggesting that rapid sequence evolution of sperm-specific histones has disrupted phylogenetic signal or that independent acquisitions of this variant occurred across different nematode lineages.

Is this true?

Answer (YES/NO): NO